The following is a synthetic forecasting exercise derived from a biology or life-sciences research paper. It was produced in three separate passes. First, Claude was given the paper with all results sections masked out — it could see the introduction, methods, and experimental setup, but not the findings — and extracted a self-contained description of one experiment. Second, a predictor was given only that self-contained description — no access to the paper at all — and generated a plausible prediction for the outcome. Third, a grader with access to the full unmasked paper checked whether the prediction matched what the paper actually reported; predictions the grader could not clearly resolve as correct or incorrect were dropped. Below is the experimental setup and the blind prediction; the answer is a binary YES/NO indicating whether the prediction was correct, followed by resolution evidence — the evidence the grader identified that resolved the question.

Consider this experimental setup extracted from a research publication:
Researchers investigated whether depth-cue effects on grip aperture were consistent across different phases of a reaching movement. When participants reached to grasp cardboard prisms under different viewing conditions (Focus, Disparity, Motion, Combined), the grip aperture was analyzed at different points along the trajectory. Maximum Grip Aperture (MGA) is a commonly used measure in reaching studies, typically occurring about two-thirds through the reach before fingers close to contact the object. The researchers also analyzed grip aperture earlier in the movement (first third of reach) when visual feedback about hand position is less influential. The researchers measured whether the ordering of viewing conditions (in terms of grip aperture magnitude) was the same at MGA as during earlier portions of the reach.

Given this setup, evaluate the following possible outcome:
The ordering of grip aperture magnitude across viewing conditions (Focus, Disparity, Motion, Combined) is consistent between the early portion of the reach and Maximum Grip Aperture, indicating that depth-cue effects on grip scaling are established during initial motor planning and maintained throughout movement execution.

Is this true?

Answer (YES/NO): YES